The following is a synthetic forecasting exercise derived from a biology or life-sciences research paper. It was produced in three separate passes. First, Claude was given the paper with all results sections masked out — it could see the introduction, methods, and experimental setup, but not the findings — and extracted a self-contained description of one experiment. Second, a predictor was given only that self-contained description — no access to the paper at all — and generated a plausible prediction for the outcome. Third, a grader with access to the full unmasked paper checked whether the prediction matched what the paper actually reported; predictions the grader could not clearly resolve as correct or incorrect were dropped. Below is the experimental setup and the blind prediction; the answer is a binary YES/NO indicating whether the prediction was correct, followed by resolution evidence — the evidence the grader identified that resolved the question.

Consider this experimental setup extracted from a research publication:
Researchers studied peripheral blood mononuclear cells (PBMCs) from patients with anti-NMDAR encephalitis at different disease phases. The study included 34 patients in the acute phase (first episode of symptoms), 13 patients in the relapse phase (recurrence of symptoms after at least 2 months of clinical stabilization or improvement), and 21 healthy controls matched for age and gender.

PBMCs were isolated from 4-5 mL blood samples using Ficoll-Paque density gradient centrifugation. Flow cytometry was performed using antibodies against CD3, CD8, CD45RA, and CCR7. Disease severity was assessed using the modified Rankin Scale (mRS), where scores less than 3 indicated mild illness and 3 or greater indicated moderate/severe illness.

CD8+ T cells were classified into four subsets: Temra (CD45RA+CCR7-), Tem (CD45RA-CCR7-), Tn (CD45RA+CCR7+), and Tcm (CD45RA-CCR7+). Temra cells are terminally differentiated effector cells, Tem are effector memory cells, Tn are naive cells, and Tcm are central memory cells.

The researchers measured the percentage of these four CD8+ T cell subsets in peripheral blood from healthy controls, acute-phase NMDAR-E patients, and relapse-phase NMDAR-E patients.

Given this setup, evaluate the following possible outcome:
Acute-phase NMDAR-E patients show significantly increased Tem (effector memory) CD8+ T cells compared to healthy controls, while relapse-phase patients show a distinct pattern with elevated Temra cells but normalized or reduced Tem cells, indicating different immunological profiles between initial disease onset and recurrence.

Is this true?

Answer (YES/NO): NO